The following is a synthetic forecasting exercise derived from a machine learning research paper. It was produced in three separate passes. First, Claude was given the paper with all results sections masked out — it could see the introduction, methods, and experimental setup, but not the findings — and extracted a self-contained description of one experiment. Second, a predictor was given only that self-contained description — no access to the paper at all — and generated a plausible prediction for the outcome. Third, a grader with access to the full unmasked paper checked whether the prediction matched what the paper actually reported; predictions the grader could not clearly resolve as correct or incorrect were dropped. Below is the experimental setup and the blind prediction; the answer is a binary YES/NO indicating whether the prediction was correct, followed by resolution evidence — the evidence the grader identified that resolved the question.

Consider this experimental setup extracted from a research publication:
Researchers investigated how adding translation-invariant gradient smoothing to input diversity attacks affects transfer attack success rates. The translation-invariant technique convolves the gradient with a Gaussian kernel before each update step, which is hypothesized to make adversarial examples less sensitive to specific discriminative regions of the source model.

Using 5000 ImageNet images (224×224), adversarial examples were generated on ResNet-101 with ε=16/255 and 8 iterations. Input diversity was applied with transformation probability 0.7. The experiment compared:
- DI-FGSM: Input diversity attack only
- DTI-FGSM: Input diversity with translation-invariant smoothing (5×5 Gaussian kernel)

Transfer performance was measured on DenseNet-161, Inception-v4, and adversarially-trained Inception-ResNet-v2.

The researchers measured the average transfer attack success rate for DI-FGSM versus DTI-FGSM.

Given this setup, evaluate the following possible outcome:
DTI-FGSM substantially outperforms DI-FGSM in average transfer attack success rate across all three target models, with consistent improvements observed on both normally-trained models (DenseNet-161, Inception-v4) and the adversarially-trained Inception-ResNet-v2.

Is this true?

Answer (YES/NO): NO